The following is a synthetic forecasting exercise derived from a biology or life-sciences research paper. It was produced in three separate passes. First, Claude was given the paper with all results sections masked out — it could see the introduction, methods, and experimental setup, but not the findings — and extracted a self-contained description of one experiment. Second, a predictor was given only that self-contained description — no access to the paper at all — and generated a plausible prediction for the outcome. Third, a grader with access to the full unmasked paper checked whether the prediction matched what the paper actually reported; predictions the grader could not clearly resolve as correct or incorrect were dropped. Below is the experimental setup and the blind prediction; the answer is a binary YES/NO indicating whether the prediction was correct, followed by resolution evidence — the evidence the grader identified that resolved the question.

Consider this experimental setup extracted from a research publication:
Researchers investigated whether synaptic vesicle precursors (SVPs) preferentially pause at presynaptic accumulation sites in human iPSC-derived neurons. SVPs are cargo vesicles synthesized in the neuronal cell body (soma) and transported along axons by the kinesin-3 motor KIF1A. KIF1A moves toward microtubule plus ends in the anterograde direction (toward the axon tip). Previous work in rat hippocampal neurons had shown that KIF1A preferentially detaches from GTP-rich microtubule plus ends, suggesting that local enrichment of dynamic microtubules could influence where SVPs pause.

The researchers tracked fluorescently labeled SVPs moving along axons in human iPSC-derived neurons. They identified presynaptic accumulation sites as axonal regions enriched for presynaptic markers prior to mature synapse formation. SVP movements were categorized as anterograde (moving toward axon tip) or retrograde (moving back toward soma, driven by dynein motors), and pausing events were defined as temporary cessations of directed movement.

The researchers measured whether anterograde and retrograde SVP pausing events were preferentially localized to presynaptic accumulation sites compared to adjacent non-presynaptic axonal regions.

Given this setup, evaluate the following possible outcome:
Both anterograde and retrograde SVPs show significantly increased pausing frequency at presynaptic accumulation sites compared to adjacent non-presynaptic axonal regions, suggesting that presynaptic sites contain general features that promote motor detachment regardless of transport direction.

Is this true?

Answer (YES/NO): YES